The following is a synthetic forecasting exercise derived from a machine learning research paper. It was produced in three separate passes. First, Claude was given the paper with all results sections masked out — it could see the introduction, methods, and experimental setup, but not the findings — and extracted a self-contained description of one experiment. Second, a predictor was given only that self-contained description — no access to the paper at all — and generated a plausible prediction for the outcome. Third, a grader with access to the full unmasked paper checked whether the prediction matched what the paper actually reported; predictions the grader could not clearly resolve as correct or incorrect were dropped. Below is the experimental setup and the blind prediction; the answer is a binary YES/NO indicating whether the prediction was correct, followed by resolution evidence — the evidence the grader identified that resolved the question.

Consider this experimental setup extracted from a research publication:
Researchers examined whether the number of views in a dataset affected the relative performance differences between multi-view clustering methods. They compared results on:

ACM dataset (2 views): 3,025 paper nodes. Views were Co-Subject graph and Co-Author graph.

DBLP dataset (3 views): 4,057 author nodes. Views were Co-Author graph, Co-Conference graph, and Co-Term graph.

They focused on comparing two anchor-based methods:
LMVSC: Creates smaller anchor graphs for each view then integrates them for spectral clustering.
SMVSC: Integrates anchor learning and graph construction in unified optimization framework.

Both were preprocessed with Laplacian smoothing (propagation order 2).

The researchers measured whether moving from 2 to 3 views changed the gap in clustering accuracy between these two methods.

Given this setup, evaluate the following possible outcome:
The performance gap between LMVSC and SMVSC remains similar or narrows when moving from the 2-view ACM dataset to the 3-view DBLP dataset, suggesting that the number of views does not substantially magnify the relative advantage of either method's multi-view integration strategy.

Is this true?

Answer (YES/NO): NO